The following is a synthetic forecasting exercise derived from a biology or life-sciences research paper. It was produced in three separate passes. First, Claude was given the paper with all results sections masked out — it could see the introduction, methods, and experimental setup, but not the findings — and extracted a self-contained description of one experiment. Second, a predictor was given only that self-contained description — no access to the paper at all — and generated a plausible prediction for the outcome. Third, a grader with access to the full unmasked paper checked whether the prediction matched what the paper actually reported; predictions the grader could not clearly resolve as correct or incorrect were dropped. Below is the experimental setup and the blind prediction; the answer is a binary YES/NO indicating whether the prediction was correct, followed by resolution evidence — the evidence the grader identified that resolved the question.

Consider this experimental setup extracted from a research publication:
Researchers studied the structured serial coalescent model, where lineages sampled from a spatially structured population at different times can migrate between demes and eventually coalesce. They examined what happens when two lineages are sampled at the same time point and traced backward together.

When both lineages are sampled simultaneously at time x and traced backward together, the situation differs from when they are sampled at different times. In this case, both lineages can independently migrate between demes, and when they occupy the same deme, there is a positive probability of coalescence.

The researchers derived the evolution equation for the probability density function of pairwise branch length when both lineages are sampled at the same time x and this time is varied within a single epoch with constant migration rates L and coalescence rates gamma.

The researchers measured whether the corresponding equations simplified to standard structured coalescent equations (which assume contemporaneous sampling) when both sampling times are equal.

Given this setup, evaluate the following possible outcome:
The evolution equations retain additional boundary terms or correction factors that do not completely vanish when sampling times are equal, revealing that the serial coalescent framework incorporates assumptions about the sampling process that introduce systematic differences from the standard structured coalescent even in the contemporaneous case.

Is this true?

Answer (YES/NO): NO